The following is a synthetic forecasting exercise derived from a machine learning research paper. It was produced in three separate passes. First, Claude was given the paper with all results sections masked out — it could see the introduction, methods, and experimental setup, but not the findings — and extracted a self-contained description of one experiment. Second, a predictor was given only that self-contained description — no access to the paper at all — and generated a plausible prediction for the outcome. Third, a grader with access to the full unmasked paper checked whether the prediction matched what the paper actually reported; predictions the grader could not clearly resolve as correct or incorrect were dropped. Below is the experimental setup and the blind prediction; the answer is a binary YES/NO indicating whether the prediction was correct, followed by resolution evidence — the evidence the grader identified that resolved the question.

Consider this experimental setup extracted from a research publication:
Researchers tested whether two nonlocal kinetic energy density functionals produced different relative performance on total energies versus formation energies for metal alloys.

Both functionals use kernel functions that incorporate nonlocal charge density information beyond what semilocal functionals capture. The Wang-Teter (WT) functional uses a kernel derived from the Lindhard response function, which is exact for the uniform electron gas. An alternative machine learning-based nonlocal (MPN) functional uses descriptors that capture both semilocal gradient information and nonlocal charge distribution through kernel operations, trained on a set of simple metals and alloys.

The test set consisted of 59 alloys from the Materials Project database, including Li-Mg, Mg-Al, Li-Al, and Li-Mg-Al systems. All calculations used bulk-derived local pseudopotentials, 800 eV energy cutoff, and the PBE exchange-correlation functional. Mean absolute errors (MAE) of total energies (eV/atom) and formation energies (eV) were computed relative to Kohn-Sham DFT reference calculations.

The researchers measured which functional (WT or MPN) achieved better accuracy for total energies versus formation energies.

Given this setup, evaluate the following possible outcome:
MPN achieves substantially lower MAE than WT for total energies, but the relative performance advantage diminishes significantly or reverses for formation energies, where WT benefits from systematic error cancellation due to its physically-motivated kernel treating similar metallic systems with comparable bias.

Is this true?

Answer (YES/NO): NO